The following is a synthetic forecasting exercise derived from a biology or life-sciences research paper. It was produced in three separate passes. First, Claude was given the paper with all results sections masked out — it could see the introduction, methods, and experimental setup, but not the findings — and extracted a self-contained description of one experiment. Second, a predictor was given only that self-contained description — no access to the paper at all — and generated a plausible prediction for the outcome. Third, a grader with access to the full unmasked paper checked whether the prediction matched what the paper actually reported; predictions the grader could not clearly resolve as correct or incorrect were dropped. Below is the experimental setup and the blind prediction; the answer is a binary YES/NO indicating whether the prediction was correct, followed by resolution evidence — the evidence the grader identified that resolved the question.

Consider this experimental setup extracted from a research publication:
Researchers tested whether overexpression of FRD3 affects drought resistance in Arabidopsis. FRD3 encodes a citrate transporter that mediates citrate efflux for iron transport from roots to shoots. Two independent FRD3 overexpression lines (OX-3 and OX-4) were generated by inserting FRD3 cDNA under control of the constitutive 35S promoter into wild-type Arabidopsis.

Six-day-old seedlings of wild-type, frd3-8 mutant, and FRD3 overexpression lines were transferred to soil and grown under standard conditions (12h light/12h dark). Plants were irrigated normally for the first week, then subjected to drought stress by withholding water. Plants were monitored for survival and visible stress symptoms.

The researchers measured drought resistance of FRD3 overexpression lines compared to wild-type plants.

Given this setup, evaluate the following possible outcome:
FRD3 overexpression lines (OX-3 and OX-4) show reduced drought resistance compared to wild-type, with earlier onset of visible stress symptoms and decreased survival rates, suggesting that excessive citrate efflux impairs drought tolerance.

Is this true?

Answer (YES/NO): NO